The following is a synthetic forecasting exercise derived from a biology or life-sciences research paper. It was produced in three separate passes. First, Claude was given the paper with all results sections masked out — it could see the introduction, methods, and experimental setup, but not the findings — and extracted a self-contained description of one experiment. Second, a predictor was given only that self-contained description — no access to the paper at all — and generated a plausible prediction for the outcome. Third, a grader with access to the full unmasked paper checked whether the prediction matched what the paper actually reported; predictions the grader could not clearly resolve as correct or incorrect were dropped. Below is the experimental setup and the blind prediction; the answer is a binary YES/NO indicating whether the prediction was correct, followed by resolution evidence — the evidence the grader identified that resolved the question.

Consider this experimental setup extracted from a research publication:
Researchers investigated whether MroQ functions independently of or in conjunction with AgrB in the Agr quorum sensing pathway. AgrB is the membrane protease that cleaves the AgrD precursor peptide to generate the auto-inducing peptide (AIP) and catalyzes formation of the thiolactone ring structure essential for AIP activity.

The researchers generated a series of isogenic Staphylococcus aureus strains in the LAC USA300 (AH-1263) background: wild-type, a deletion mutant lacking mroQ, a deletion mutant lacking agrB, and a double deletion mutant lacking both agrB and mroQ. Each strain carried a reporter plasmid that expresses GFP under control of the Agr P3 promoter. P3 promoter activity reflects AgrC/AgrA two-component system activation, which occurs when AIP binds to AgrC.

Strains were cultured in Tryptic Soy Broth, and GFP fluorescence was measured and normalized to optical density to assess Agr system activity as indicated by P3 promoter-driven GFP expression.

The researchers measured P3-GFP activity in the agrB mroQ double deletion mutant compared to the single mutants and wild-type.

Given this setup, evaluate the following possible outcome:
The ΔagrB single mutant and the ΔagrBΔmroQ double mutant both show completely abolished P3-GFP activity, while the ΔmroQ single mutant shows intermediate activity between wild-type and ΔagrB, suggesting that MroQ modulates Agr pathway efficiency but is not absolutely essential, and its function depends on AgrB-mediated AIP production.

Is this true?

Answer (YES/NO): YES